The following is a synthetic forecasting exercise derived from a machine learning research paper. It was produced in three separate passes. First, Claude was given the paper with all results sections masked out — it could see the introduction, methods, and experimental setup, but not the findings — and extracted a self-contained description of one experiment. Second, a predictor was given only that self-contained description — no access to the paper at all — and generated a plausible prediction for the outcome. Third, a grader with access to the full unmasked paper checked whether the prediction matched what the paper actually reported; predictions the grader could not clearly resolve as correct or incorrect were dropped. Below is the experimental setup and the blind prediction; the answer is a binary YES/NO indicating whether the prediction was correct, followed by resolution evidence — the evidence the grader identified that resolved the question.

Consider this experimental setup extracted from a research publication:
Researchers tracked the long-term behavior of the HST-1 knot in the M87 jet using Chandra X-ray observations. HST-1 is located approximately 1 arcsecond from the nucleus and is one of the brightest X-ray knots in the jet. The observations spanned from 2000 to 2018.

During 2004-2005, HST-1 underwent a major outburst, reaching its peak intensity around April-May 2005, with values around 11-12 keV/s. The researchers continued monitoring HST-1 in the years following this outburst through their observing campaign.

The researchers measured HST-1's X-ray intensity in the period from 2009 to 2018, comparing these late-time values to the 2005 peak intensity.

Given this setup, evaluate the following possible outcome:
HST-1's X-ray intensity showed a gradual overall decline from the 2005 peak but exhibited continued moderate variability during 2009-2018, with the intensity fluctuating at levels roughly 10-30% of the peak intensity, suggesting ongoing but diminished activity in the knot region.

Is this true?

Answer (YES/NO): NO